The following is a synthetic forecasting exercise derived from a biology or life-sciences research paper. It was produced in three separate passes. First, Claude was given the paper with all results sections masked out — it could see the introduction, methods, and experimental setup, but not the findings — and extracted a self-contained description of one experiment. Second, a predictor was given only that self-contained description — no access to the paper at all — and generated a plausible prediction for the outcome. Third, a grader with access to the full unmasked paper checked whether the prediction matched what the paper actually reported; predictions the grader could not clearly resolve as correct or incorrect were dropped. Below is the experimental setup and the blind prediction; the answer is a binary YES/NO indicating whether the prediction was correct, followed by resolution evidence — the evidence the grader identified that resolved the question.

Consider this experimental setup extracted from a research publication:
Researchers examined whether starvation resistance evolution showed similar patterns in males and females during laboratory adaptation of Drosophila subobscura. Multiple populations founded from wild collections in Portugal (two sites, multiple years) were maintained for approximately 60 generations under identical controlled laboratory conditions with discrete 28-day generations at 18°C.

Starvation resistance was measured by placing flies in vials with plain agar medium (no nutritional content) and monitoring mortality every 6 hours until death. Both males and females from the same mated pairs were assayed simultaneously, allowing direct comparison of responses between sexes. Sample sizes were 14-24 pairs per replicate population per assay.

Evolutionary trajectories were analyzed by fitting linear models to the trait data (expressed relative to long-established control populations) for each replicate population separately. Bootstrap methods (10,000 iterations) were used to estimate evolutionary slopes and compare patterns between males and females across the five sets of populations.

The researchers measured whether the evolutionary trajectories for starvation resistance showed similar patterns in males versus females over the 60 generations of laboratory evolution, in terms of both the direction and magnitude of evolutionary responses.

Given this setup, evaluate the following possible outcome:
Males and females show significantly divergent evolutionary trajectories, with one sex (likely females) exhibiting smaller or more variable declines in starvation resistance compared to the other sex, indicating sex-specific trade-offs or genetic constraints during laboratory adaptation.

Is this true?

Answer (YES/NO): NO